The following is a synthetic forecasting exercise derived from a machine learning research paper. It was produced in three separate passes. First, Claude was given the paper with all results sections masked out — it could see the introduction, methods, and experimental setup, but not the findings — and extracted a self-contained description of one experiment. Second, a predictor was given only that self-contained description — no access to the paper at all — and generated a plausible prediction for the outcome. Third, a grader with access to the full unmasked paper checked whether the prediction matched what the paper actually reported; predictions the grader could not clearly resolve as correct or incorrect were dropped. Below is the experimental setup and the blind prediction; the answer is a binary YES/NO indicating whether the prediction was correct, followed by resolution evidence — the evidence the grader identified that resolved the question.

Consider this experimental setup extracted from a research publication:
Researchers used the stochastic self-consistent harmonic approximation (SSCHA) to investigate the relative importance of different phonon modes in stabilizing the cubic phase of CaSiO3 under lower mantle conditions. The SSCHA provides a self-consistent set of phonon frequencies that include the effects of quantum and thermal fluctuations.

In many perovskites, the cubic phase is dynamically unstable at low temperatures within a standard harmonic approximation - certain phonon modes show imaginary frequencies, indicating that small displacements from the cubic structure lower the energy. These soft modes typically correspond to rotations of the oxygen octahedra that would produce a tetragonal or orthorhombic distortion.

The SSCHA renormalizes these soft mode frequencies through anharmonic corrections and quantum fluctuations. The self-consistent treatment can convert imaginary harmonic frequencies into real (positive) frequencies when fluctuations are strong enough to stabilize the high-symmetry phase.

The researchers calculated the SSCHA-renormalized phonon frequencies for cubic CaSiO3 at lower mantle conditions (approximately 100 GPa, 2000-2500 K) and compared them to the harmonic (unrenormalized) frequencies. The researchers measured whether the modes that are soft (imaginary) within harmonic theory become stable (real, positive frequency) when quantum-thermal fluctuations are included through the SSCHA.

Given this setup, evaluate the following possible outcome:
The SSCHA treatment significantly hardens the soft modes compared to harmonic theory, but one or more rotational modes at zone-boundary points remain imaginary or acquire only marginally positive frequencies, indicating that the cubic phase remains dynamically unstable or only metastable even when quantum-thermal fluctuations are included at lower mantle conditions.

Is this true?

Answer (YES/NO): NO